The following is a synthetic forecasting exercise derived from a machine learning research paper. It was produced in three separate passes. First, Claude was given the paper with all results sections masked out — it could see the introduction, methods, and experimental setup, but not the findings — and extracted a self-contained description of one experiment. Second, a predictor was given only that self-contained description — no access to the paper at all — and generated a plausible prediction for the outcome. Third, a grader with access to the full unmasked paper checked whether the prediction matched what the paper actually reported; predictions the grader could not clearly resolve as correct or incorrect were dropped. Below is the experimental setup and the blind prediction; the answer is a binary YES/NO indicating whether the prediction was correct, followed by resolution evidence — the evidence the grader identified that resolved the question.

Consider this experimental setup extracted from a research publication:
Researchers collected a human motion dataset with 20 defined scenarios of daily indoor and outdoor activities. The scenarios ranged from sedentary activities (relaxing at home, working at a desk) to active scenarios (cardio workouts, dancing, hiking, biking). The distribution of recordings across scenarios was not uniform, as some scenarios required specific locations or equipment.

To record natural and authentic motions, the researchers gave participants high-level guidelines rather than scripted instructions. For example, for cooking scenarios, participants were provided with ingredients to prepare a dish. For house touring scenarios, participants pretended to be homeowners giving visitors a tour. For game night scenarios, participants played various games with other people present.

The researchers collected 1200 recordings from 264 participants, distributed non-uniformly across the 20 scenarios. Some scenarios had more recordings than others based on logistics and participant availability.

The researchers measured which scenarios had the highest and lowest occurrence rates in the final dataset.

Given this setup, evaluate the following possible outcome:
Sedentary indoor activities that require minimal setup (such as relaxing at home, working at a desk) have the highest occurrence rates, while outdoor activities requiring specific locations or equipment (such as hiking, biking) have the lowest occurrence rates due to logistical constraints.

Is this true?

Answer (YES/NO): NO